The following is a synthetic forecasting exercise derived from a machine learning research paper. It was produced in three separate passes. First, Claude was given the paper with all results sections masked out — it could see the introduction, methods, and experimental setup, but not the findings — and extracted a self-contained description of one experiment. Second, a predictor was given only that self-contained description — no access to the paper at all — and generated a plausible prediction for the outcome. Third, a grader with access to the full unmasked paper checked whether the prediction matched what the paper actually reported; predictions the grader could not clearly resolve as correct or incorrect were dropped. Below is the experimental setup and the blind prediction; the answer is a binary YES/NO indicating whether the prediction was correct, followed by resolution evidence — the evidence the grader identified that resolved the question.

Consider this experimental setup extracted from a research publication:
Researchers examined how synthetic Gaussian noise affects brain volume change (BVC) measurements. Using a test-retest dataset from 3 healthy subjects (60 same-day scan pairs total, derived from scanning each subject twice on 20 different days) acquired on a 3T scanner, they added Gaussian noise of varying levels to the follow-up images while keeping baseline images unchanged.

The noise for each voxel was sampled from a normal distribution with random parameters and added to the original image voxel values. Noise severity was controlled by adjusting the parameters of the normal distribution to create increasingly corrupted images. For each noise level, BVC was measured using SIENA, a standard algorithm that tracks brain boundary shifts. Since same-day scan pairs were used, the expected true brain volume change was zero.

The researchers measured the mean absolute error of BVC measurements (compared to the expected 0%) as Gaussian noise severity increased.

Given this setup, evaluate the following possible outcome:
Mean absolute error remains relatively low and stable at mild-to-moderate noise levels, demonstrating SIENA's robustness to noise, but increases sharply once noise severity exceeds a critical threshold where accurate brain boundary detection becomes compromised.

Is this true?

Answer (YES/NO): NO